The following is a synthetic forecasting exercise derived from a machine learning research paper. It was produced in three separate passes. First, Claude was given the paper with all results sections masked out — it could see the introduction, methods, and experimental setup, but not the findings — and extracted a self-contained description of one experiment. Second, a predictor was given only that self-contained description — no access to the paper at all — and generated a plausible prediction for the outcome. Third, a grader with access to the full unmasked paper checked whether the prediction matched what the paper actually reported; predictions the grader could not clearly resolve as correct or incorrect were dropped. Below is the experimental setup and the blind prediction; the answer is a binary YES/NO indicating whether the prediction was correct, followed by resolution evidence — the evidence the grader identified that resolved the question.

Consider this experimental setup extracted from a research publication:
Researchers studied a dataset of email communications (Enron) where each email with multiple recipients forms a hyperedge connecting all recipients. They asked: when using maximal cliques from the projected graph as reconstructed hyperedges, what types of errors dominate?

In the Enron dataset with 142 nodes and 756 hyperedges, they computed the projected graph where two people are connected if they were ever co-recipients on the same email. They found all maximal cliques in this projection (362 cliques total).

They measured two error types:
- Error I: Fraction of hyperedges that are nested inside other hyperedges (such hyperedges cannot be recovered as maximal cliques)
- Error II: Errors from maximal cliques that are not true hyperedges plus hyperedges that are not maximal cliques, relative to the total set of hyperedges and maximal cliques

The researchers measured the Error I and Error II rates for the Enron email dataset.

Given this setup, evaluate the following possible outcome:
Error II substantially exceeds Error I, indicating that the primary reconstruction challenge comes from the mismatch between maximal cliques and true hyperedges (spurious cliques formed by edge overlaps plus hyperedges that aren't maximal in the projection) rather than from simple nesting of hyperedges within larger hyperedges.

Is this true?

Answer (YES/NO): NO